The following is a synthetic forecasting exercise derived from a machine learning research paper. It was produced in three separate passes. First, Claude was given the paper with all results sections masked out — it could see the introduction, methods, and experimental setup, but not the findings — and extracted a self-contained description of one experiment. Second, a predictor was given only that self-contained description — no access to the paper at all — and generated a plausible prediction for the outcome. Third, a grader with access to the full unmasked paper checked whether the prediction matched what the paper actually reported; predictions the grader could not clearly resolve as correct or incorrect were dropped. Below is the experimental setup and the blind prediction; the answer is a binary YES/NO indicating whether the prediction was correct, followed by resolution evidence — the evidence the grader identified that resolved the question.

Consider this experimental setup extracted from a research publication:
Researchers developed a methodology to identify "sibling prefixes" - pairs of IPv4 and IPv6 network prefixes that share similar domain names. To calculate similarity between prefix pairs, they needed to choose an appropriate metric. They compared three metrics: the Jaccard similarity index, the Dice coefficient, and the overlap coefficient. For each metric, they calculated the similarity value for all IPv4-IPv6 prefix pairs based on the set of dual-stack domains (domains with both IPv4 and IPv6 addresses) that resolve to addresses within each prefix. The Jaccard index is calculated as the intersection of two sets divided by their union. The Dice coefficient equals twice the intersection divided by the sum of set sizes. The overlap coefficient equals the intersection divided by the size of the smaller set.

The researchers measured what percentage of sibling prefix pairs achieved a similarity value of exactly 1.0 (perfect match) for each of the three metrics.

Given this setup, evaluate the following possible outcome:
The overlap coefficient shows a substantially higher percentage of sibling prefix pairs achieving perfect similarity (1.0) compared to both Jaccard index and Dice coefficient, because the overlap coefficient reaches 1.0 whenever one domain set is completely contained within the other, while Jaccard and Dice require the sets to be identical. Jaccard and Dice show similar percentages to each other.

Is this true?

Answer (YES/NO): YES